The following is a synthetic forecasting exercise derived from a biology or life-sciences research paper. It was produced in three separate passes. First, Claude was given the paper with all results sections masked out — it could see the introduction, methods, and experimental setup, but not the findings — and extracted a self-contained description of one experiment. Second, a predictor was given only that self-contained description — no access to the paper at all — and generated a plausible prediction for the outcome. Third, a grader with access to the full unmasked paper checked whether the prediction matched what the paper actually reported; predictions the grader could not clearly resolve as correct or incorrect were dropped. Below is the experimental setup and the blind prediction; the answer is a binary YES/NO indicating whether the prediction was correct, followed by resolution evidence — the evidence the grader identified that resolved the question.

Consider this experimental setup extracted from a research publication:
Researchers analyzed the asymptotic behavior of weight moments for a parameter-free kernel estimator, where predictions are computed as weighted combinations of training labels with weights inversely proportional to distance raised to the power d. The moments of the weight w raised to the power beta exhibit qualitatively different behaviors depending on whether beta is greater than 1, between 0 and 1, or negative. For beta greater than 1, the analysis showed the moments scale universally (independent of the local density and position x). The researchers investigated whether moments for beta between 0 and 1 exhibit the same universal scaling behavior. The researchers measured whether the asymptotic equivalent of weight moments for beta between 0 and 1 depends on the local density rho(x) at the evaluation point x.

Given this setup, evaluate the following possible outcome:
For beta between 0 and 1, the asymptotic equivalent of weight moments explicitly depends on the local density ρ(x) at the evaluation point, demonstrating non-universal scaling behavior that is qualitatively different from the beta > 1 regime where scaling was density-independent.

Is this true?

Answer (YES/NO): YES